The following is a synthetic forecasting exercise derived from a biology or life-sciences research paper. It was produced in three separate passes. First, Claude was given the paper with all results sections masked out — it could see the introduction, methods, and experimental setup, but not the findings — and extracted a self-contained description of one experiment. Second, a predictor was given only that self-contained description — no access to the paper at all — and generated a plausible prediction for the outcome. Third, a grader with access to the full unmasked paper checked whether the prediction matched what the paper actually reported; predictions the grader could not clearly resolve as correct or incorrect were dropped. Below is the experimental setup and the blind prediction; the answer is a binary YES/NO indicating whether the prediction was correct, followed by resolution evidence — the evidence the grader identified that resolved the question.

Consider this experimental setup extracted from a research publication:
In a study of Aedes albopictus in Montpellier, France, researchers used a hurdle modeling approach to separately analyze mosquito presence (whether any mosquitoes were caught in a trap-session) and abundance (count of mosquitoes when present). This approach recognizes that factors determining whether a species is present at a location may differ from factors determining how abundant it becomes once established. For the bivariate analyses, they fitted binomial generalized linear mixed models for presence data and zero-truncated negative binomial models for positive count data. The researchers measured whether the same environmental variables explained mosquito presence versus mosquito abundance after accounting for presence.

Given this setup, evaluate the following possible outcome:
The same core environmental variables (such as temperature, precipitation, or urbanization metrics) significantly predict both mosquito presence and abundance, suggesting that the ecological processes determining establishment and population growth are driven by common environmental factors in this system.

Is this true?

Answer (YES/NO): NO